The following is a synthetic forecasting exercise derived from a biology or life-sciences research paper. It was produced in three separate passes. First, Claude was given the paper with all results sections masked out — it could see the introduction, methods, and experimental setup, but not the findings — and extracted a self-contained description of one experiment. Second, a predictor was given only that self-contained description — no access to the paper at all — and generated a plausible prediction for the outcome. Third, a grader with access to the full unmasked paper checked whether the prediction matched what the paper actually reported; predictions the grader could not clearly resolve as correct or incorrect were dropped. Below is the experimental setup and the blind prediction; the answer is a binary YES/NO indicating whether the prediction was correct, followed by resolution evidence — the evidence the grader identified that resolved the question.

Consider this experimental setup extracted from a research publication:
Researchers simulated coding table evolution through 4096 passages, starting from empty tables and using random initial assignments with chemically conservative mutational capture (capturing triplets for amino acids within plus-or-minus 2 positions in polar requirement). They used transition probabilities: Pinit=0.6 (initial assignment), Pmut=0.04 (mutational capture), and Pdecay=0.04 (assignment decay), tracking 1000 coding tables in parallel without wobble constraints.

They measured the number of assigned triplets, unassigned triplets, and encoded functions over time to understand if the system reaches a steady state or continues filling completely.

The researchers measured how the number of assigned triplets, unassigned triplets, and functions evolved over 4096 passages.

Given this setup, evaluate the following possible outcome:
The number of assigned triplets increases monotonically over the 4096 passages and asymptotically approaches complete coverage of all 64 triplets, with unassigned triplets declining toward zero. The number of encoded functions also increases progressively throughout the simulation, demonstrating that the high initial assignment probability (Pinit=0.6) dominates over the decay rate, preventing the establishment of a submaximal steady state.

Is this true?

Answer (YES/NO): NO